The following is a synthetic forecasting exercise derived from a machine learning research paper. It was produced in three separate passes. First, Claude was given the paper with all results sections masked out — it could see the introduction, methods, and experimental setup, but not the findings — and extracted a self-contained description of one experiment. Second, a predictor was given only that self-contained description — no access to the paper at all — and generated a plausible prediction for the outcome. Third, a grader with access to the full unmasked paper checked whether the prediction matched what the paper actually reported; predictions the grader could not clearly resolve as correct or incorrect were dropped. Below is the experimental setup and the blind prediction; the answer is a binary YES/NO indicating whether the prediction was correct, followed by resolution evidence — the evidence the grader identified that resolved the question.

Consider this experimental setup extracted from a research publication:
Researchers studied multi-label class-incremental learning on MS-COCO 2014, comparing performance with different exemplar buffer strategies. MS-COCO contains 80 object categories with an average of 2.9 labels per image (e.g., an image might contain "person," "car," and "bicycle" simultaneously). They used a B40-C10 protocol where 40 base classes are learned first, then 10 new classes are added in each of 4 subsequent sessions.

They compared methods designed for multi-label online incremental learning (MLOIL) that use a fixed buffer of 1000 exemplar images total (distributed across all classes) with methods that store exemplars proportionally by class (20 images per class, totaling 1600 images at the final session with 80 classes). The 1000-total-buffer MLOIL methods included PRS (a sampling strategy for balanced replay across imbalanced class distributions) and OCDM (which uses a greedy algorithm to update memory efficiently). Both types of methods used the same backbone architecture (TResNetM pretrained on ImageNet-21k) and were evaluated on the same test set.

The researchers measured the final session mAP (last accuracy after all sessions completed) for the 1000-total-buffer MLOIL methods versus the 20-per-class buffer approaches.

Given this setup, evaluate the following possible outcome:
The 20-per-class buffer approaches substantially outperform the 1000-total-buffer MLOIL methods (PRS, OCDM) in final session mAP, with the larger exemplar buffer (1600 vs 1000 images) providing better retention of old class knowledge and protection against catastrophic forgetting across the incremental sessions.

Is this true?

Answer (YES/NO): YES